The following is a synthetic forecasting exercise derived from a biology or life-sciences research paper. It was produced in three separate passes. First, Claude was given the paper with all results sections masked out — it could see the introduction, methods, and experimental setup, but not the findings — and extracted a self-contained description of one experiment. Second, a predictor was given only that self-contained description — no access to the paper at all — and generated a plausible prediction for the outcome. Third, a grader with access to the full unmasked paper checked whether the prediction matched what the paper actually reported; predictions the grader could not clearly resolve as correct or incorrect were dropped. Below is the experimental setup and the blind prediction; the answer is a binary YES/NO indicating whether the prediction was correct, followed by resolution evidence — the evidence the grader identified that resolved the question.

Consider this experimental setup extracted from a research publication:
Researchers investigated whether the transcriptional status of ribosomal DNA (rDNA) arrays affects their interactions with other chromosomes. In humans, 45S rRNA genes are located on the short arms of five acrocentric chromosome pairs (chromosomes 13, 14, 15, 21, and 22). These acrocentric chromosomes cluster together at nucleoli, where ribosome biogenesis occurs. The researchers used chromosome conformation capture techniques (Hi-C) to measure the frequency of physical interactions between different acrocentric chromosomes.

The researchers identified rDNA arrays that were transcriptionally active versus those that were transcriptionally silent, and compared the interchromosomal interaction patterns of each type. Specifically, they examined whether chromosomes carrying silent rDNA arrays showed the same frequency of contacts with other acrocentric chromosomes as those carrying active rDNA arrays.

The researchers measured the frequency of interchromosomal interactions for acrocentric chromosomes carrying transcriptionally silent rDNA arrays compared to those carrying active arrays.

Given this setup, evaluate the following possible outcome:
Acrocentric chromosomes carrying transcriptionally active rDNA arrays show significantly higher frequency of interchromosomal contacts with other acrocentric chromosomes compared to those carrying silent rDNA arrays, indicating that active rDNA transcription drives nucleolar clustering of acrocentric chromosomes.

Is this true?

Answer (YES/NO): YES